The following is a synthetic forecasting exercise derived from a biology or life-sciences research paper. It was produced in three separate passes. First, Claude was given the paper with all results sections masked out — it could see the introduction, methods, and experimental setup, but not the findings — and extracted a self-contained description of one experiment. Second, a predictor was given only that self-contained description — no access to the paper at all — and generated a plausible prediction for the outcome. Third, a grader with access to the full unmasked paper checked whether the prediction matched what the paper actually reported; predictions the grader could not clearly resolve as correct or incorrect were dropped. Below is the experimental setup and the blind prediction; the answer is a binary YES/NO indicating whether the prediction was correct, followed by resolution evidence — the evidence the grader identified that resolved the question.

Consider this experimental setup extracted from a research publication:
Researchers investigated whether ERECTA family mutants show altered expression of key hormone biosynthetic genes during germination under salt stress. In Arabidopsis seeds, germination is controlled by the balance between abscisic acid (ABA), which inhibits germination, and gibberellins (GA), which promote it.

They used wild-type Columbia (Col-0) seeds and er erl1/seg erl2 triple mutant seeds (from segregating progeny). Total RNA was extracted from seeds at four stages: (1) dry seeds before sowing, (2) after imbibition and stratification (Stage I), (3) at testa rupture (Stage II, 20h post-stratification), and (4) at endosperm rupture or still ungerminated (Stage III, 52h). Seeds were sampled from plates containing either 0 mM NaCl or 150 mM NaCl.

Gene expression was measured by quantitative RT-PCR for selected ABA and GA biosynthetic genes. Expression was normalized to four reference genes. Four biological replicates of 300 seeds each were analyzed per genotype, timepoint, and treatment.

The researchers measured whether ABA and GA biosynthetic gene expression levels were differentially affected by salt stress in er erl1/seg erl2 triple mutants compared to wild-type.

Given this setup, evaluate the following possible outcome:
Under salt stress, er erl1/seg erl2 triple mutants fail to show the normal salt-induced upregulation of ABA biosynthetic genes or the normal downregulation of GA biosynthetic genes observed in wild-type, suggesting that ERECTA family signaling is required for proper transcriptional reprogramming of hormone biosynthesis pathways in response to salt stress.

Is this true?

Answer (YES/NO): NO